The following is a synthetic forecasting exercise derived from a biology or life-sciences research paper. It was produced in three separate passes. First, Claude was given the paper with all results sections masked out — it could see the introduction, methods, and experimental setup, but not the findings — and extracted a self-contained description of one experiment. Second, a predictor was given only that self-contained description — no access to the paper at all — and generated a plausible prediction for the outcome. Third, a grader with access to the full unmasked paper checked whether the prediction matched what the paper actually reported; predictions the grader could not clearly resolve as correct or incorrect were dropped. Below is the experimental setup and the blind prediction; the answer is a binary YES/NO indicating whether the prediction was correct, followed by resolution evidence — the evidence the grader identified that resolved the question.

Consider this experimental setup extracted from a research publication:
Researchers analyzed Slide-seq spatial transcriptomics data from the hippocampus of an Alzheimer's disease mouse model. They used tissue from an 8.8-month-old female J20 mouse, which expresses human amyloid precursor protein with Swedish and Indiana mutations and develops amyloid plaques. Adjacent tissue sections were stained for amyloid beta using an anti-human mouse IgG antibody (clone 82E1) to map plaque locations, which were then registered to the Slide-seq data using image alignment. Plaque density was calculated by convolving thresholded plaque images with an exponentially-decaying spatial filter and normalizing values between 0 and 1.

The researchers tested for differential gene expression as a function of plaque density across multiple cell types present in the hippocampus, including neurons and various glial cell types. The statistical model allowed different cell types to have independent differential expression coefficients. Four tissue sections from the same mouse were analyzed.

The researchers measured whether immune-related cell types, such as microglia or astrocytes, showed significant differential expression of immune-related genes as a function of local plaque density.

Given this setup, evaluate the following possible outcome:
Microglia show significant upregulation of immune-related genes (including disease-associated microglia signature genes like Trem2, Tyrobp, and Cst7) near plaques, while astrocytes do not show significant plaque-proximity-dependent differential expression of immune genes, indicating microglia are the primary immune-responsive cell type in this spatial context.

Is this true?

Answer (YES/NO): NO